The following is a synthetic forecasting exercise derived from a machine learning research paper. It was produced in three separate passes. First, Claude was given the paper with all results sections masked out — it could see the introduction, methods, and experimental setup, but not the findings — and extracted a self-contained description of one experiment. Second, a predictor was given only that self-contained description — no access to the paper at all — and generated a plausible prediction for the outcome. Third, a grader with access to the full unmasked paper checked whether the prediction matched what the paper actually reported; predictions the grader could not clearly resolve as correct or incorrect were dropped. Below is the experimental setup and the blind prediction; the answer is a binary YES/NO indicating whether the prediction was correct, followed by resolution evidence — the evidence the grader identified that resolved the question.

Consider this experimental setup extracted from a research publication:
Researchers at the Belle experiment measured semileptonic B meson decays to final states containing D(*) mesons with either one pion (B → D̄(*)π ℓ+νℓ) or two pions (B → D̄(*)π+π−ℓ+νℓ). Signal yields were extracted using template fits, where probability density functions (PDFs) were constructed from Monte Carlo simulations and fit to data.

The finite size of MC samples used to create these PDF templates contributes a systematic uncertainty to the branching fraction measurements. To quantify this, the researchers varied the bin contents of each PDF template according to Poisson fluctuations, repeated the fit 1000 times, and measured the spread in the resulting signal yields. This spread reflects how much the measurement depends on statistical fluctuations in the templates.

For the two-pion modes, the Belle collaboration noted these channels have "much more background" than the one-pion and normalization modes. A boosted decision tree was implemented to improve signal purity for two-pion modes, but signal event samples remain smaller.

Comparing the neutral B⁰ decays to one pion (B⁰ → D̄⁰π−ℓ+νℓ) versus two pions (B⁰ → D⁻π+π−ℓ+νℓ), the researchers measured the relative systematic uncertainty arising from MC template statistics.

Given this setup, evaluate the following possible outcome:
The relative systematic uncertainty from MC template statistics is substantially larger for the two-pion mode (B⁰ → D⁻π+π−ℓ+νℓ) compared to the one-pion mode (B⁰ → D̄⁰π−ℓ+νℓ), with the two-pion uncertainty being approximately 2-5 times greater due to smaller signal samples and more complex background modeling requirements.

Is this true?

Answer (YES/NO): NO